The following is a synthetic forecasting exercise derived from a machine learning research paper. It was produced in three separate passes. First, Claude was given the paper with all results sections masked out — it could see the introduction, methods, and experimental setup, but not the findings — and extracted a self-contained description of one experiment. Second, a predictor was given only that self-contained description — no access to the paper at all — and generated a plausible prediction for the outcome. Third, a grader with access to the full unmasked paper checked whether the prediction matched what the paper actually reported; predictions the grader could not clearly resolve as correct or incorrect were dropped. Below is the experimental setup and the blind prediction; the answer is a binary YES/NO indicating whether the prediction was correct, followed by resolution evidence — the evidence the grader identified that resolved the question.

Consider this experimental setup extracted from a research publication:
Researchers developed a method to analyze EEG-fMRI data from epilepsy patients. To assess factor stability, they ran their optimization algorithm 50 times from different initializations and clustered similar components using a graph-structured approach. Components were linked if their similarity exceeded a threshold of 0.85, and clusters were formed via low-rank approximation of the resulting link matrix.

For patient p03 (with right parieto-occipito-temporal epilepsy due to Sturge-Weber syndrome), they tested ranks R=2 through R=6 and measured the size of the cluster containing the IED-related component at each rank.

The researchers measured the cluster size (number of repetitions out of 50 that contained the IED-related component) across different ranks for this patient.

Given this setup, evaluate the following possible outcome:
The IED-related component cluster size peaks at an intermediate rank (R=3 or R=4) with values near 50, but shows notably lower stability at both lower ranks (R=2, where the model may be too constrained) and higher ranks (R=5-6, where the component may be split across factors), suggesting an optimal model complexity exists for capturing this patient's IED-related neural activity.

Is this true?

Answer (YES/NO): NO